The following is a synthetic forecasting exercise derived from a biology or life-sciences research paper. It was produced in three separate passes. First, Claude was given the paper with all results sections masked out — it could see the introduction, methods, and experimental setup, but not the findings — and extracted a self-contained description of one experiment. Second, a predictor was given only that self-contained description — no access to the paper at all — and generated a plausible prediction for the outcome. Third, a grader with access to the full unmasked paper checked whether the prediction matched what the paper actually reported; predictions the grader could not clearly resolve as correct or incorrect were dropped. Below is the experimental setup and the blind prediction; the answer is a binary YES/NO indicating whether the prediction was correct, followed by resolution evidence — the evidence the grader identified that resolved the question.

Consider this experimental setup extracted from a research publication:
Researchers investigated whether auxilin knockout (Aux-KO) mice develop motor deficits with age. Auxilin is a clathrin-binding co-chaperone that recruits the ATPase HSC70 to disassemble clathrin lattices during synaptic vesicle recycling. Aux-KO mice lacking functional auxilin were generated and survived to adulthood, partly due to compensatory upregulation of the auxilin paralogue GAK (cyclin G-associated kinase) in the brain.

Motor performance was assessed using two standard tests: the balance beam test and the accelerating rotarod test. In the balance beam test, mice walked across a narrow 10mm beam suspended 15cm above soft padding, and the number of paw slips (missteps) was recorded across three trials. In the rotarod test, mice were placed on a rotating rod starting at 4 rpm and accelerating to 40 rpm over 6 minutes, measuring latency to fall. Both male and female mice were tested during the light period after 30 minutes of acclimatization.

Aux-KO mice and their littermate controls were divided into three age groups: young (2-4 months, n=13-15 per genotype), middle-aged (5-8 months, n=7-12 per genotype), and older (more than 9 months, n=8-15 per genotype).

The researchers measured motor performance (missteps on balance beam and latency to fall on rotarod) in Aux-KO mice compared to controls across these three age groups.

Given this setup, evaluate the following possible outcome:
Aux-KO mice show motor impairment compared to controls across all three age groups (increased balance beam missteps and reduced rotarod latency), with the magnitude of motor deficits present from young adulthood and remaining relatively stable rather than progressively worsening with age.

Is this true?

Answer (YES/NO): NO